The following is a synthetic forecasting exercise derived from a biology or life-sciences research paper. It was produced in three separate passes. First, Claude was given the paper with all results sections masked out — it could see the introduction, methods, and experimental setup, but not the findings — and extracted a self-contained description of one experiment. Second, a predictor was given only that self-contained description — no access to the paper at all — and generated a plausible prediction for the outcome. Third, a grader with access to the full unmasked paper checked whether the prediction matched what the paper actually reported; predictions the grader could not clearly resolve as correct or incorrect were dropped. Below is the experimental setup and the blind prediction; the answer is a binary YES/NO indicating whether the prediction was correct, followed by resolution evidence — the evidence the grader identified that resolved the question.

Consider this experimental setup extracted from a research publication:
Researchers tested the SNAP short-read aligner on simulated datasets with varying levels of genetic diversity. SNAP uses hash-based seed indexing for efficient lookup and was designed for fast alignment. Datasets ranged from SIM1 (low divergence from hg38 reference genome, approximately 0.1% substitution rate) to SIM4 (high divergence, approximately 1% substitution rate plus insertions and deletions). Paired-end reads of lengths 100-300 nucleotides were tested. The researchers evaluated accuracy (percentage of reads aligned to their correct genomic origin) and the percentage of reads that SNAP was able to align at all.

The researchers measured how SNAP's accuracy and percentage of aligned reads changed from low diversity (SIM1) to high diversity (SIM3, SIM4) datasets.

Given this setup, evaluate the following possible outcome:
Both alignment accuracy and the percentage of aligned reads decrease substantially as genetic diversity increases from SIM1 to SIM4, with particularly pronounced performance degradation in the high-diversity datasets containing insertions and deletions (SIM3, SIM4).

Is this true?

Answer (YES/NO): YES